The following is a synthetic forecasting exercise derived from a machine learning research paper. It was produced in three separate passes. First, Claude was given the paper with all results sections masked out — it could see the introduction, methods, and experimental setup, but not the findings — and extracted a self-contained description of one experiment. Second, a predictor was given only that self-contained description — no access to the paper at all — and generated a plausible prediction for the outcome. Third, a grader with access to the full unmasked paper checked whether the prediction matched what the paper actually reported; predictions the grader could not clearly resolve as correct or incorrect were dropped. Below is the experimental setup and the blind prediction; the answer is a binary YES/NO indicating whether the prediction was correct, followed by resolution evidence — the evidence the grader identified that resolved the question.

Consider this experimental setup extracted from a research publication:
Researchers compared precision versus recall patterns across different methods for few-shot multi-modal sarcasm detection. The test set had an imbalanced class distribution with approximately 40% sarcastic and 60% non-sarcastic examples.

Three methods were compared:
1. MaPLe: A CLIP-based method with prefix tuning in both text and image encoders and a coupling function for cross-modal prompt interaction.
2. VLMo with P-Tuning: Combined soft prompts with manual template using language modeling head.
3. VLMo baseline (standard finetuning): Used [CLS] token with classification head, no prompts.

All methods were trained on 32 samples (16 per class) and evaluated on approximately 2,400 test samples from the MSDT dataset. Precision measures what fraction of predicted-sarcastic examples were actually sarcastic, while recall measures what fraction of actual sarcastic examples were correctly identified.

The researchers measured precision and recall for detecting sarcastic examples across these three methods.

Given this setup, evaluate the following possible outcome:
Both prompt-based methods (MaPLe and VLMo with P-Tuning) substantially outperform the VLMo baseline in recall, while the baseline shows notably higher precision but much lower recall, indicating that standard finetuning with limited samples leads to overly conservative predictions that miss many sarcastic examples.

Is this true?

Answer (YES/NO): NO